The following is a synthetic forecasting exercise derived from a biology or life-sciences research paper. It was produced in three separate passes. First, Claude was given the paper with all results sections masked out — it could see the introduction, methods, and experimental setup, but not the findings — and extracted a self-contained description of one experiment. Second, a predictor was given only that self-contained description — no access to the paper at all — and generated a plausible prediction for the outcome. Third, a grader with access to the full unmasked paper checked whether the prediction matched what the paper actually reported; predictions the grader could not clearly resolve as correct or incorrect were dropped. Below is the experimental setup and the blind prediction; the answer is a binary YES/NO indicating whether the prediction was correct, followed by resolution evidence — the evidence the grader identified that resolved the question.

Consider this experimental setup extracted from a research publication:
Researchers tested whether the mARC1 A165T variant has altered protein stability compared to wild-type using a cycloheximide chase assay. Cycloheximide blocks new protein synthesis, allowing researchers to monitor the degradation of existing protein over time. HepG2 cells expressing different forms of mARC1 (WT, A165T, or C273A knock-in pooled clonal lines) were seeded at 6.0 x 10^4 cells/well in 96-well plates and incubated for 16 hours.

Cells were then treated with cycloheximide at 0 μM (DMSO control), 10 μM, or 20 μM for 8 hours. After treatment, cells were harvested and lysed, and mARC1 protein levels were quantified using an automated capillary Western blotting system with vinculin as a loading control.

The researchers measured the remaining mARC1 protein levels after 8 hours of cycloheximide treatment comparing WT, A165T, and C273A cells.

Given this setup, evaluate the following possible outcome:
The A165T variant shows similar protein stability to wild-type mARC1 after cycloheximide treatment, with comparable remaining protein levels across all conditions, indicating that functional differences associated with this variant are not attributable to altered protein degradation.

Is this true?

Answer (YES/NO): NO